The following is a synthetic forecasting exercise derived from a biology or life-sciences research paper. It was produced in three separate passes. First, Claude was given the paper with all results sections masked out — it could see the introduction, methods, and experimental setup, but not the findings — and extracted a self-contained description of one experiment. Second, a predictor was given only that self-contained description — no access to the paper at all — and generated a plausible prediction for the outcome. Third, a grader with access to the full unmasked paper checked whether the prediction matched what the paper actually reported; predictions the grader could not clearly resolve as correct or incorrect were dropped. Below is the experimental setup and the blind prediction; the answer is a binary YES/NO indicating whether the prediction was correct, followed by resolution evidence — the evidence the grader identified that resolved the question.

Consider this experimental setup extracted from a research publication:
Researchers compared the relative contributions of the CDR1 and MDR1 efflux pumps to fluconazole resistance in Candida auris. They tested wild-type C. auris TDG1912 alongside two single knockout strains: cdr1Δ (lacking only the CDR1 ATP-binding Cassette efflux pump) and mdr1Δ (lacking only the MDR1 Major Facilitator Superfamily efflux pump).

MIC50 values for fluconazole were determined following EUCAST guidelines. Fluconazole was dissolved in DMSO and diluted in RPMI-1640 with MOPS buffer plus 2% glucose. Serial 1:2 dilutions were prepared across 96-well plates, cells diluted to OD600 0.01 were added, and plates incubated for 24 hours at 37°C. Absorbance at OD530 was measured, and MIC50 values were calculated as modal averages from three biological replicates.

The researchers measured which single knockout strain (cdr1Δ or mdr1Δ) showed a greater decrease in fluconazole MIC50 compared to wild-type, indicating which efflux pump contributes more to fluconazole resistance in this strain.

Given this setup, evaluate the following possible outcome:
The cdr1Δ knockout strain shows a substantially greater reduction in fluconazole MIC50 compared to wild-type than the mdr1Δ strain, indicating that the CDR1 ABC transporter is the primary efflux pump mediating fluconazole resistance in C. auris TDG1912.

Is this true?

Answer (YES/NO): NO